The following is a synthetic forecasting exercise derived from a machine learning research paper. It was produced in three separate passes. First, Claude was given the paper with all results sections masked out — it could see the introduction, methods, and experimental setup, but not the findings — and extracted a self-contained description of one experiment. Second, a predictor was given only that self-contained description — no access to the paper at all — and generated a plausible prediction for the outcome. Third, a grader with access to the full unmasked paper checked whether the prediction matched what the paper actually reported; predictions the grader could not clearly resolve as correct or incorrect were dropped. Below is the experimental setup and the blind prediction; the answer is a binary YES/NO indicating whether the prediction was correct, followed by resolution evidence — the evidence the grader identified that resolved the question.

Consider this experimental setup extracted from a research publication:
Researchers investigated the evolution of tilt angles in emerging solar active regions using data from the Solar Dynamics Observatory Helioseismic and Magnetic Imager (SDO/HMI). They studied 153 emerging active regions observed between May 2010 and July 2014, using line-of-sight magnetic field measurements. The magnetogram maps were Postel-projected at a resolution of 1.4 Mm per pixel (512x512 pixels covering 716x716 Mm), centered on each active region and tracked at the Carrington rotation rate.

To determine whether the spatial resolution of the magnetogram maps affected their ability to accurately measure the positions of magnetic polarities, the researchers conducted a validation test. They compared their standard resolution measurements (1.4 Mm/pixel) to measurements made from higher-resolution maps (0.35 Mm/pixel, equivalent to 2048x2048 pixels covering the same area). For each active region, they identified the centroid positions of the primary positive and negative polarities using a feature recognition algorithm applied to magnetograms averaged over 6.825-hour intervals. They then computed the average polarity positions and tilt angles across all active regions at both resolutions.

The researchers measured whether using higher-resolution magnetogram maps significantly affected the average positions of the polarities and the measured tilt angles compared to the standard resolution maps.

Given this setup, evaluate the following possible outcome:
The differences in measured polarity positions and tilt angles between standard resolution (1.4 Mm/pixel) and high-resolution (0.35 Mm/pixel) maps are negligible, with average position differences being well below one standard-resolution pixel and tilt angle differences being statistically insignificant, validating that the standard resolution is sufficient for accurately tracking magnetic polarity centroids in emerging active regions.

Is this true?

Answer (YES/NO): YES